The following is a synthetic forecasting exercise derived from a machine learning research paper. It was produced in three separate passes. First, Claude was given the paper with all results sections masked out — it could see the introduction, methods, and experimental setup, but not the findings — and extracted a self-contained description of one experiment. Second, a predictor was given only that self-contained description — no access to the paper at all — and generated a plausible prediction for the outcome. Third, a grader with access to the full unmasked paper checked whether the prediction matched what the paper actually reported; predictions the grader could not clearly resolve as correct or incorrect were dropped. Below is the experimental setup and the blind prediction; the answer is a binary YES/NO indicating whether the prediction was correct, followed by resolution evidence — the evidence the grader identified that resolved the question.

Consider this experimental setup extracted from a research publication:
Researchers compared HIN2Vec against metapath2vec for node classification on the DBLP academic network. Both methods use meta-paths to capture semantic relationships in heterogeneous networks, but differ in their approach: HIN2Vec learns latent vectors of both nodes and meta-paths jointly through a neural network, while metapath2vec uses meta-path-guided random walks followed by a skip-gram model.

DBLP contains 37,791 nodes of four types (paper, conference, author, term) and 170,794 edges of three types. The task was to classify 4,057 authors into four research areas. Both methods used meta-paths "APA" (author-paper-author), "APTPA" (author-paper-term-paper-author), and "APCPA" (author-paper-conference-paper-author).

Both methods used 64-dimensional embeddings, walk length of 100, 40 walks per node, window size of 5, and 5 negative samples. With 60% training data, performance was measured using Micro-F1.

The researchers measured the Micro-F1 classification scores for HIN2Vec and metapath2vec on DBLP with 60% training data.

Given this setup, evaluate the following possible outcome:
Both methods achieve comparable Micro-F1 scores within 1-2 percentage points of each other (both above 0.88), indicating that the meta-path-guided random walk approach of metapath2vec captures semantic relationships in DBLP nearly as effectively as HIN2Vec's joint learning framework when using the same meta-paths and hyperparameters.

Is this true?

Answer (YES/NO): YES